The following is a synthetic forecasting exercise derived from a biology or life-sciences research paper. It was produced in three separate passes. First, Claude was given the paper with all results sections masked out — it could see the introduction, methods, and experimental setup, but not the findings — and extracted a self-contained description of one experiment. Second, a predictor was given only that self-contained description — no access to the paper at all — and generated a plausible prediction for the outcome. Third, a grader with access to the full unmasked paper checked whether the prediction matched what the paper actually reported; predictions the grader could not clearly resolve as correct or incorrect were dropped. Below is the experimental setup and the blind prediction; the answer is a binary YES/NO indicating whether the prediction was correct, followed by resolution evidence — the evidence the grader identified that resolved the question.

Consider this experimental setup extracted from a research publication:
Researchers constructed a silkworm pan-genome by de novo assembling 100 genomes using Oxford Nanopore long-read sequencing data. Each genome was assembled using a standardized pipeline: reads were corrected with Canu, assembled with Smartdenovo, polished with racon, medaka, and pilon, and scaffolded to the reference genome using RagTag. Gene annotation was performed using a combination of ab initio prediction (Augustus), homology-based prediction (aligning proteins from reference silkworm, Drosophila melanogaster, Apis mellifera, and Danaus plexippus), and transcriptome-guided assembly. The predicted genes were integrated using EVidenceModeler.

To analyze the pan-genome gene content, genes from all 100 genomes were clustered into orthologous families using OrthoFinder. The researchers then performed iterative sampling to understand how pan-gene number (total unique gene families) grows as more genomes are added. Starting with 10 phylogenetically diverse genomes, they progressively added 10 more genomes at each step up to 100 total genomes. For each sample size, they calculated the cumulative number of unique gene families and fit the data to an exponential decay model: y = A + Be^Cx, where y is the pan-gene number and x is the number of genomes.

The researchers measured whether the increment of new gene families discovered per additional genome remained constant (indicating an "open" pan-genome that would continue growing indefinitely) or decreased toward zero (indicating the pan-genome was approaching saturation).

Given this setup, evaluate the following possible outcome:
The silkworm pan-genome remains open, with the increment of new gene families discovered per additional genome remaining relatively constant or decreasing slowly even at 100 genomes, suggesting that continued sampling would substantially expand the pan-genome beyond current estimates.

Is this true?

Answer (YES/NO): NO